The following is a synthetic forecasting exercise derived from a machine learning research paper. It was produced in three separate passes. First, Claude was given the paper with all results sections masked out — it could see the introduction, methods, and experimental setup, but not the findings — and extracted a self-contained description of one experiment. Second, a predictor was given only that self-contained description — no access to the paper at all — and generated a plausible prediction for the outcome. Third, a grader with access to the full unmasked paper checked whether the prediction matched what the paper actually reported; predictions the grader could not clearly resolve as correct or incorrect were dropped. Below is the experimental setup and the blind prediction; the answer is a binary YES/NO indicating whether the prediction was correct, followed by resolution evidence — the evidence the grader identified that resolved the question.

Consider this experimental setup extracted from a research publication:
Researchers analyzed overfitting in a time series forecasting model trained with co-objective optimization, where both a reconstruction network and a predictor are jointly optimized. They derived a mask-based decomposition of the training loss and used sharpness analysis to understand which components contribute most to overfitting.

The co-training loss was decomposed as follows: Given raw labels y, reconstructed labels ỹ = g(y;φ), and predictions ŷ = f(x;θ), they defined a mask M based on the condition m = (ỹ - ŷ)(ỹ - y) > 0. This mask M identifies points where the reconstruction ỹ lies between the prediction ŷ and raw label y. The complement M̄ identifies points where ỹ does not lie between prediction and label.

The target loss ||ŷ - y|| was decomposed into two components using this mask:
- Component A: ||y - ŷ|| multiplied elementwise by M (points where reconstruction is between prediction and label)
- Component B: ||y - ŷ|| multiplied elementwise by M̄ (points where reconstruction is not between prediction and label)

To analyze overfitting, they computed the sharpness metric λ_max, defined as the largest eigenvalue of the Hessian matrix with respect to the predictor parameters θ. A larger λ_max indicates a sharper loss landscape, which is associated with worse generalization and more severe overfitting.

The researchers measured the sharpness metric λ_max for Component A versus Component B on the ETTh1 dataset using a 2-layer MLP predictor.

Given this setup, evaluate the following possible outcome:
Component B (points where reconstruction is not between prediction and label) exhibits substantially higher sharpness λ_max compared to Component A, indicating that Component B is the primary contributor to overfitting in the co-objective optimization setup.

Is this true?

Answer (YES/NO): NO